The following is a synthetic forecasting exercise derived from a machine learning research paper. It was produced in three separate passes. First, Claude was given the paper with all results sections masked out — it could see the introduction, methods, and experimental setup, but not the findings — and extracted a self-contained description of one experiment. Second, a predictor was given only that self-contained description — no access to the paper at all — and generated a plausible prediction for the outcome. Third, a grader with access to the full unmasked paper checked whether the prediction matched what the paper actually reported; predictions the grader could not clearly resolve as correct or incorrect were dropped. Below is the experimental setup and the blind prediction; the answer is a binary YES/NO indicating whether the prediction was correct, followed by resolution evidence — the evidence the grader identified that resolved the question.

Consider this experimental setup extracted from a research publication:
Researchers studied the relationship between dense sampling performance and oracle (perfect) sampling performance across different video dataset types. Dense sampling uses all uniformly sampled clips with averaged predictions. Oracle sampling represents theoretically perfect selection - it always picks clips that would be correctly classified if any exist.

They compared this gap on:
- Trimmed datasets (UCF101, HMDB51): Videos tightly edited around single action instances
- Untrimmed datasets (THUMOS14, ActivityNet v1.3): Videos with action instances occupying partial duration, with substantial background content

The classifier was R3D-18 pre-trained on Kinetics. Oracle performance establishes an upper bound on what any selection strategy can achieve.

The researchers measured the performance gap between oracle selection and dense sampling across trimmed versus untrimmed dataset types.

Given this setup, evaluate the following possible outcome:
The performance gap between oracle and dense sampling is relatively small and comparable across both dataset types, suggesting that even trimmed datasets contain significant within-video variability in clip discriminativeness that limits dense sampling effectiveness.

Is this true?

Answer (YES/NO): NO